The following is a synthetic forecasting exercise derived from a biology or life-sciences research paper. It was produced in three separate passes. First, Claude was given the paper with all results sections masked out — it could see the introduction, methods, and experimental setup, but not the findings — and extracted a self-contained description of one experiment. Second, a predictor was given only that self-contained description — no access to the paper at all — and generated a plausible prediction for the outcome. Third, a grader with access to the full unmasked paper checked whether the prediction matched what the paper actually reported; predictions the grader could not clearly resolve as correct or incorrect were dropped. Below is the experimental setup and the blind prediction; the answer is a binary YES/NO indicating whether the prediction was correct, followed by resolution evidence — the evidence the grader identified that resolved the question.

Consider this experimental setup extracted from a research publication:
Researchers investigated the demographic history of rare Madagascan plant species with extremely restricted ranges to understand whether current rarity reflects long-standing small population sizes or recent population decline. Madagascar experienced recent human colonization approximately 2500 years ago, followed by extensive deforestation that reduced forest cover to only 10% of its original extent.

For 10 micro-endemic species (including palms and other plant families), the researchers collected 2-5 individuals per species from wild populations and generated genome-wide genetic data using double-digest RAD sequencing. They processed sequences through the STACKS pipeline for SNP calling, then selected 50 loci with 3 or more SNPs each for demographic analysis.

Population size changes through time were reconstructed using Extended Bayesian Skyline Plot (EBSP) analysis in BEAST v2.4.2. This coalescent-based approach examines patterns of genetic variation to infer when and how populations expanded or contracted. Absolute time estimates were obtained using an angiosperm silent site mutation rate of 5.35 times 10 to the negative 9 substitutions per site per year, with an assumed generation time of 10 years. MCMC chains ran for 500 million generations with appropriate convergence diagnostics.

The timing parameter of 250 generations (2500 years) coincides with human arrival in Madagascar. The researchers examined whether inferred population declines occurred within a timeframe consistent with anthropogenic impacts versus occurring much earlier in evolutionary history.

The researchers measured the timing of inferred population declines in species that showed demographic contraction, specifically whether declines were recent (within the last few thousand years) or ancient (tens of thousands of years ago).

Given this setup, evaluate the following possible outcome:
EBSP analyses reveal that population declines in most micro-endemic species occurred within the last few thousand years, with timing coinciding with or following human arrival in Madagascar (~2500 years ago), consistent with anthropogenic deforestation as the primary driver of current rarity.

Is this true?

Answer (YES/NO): YES